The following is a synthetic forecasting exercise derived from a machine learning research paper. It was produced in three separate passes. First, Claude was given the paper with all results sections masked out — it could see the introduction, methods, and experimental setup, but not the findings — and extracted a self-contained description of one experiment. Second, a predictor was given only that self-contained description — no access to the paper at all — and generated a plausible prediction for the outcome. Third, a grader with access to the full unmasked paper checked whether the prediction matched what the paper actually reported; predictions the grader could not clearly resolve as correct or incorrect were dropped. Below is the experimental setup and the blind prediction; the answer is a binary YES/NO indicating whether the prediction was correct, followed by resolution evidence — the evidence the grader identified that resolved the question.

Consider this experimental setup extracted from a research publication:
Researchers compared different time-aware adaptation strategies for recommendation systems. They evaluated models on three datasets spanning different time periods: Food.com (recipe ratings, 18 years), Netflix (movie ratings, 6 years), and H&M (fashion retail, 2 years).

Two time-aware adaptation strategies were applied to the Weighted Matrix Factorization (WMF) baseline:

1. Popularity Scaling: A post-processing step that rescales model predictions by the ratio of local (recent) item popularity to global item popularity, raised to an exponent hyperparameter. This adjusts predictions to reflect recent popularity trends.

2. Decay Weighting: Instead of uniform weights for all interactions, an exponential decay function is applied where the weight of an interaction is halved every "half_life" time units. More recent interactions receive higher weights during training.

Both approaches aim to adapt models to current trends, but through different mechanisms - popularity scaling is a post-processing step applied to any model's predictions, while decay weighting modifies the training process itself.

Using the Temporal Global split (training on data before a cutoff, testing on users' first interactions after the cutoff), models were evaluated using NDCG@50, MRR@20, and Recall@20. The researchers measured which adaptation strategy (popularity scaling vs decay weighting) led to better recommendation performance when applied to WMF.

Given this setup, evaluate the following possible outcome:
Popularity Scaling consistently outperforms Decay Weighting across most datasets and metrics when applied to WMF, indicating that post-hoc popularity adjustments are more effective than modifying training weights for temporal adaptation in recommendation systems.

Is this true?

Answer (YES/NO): YES